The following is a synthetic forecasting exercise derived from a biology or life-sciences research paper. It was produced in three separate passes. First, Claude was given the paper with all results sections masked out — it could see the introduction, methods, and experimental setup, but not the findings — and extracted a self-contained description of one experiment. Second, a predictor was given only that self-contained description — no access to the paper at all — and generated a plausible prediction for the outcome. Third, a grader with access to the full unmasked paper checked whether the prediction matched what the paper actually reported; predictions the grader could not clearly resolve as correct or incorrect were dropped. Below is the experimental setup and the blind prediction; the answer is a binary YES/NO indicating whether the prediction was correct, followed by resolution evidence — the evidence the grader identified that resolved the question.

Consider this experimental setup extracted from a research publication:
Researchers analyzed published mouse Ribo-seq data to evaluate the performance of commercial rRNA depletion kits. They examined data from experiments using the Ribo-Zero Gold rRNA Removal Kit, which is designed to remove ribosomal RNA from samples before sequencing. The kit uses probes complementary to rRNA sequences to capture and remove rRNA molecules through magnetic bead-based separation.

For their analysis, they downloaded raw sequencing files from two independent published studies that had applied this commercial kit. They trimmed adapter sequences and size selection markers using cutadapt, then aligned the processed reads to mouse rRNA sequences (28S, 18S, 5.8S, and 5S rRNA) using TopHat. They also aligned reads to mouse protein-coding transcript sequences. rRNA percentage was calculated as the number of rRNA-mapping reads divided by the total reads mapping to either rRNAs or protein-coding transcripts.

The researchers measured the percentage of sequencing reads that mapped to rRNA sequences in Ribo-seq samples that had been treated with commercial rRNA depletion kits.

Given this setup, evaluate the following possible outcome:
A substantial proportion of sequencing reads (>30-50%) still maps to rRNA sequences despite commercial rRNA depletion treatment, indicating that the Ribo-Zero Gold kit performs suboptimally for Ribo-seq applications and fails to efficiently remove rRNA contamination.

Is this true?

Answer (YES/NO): YES